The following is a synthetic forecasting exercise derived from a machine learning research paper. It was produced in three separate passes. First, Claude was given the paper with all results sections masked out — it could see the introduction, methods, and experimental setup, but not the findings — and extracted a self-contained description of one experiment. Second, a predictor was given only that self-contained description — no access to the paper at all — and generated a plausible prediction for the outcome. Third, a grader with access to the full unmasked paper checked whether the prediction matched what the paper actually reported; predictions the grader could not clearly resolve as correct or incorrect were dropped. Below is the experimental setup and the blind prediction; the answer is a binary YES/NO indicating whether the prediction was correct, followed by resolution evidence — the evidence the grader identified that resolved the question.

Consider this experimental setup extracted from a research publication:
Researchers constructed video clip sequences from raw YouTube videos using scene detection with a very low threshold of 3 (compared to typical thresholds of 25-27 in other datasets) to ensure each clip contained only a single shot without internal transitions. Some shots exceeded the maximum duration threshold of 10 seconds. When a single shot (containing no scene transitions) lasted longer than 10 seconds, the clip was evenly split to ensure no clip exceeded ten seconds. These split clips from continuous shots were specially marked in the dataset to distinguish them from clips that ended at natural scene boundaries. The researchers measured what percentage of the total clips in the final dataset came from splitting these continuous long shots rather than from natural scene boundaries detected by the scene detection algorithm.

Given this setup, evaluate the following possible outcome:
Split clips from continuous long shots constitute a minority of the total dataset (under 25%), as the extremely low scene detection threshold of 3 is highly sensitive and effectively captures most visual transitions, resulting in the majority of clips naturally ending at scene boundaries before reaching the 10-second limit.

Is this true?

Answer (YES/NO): NO